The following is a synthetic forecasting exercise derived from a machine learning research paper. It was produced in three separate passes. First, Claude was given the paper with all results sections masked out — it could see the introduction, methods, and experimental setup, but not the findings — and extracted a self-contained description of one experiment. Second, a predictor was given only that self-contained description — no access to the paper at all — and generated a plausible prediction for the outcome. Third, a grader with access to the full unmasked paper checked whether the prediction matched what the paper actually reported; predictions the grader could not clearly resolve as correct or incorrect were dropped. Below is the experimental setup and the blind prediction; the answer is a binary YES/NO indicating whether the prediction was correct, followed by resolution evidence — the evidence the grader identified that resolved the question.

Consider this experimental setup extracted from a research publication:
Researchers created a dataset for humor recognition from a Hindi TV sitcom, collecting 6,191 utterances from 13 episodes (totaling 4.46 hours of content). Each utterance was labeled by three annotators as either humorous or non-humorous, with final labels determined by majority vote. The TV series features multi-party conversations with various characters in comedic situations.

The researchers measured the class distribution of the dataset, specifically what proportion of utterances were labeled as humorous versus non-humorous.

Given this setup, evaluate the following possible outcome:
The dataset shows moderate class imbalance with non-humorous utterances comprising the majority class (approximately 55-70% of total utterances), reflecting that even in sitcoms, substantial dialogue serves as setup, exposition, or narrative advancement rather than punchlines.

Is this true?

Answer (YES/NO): YES